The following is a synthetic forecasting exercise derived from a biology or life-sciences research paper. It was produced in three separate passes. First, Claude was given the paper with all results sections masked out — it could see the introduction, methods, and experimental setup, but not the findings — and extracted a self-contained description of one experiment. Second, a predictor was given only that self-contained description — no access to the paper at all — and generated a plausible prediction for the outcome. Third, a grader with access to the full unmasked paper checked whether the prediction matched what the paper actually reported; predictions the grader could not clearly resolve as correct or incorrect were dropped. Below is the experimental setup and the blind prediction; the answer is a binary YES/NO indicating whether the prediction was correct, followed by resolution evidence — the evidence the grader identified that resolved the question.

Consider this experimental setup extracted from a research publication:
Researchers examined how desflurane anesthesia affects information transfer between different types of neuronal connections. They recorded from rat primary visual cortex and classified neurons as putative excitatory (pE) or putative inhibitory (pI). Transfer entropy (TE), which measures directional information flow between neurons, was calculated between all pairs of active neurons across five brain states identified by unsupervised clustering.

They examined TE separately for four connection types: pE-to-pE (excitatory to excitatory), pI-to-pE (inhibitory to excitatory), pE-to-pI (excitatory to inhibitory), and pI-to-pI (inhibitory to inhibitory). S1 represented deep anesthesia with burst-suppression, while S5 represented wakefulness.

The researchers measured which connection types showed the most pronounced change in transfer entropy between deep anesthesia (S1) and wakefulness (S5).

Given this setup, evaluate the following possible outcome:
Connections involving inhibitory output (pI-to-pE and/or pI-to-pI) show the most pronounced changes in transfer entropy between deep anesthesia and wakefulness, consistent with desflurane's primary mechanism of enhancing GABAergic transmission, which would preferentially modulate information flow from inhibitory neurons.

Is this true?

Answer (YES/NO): NO